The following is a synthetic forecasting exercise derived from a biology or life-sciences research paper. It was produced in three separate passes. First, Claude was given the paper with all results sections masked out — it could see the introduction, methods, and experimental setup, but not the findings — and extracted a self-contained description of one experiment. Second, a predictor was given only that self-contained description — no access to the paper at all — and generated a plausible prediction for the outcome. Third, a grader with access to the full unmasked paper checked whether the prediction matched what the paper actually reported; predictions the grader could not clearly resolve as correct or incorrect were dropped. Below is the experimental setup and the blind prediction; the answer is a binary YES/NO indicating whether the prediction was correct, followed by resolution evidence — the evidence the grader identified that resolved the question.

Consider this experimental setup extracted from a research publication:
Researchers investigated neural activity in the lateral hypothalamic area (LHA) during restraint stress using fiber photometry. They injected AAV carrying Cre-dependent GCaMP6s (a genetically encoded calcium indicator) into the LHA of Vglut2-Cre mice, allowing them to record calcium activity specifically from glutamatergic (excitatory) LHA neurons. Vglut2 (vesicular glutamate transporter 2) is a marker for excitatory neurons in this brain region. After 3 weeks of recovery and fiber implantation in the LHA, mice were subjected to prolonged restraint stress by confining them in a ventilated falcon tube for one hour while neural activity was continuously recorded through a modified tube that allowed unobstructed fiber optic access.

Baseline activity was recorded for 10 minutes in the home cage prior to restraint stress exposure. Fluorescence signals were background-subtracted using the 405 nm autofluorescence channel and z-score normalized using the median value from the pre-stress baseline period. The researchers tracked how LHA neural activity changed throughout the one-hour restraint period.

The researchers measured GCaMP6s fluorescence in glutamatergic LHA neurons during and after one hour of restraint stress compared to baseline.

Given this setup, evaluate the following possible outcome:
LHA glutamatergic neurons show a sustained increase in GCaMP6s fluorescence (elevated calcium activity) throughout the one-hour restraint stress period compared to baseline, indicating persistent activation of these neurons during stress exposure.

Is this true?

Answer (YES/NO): NO